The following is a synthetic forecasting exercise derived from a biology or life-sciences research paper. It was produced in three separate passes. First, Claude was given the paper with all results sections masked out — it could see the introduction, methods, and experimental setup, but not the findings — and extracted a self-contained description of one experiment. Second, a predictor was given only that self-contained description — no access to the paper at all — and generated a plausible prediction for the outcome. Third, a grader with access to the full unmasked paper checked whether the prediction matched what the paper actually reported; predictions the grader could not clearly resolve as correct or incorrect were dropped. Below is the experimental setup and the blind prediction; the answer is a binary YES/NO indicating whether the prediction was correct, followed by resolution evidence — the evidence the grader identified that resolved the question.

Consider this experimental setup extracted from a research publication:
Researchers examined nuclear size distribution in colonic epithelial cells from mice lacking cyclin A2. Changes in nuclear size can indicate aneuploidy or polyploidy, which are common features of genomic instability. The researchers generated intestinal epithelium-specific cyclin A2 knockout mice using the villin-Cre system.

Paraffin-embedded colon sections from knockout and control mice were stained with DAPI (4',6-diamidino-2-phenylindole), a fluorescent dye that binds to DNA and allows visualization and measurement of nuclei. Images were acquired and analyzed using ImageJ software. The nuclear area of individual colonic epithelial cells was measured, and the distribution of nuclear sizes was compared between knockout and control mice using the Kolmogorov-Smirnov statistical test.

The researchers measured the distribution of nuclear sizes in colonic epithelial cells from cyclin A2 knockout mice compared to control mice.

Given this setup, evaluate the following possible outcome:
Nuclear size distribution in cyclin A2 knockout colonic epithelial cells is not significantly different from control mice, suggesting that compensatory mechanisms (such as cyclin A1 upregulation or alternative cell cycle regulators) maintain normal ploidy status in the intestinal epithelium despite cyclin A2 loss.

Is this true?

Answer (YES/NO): NO